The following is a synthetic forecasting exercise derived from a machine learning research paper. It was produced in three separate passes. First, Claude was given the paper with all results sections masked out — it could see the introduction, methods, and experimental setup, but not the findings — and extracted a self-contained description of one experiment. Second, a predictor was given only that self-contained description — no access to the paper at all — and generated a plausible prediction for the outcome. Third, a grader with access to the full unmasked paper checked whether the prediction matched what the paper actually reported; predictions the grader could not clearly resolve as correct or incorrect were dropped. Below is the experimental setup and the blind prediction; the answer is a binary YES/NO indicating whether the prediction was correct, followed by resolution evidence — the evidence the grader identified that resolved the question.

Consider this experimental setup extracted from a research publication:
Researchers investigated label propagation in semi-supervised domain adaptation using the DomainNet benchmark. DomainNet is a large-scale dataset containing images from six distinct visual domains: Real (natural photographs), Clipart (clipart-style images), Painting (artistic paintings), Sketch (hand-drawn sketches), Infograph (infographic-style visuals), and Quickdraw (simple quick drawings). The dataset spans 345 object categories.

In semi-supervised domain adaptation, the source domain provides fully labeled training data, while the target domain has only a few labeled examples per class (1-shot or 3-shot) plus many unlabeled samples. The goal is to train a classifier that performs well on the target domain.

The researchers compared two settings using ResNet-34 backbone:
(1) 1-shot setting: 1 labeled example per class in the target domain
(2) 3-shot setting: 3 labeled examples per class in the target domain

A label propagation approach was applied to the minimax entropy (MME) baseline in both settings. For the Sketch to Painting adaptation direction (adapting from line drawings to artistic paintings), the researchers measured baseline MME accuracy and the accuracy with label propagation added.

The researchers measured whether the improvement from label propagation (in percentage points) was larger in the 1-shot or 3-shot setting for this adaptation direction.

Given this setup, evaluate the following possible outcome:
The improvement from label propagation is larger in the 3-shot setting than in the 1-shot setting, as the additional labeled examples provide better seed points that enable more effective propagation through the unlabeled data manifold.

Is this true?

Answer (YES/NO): YES